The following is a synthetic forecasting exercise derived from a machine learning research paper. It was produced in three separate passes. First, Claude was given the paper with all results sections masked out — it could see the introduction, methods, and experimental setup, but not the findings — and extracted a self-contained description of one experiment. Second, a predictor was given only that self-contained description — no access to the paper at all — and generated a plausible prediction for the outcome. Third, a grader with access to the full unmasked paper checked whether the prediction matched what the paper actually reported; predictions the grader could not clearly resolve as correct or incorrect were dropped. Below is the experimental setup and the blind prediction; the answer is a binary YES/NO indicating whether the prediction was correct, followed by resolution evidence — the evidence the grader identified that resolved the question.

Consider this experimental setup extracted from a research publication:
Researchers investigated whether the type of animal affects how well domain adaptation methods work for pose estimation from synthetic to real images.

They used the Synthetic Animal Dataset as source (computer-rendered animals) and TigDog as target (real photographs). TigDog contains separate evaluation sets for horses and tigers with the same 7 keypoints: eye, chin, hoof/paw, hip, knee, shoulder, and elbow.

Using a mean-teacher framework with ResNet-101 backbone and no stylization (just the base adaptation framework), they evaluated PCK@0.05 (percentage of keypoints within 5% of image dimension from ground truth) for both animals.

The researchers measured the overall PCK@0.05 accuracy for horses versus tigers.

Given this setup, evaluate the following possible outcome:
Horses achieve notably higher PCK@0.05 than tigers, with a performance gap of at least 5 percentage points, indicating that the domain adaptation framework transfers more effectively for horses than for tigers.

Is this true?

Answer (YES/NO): YES